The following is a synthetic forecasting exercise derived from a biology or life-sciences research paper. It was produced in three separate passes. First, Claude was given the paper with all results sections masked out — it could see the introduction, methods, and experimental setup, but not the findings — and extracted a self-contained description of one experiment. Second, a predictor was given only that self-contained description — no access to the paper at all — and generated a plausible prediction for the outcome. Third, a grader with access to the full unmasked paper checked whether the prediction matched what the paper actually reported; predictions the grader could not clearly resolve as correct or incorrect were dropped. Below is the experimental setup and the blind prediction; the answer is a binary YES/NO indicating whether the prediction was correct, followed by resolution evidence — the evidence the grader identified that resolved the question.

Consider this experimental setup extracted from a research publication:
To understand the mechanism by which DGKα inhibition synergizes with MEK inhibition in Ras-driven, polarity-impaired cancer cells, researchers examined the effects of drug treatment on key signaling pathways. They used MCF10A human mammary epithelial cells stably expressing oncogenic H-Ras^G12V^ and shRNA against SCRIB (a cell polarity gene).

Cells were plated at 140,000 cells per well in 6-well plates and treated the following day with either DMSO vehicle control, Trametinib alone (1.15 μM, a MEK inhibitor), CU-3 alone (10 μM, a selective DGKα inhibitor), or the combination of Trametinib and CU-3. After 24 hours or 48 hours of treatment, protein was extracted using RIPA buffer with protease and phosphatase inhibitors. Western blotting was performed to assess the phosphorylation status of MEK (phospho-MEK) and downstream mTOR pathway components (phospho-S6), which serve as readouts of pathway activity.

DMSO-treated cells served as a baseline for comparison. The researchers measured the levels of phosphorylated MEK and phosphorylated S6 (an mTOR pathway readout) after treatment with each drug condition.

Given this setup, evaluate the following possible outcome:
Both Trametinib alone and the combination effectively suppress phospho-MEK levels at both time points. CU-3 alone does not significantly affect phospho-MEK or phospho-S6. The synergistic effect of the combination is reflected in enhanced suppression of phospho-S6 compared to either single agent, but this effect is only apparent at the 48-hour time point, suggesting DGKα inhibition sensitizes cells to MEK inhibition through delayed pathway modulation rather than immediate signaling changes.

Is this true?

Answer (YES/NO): NO